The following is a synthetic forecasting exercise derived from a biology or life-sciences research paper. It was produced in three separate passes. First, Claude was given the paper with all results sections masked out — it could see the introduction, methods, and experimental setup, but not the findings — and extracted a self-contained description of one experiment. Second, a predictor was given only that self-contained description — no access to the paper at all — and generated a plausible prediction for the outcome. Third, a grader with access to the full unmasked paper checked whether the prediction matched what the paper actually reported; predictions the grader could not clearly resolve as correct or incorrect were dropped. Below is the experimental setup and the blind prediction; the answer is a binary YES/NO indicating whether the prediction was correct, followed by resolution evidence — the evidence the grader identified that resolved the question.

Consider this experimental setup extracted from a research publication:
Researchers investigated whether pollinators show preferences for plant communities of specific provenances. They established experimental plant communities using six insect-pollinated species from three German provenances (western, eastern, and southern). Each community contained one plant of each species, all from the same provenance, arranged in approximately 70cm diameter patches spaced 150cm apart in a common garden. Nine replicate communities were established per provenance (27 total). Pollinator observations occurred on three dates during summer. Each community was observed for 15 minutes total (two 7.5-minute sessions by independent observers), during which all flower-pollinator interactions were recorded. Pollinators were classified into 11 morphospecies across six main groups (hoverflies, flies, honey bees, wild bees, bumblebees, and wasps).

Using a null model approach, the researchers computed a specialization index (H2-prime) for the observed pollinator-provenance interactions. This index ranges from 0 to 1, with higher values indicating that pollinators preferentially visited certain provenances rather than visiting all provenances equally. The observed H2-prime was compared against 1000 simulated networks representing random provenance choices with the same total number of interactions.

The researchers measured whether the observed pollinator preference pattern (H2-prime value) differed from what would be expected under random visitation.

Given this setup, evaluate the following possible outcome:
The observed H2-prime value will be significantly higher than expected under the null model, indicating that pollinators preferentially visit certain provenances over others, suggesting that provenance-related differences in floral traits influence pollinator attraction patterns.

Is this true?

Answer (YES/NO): YES